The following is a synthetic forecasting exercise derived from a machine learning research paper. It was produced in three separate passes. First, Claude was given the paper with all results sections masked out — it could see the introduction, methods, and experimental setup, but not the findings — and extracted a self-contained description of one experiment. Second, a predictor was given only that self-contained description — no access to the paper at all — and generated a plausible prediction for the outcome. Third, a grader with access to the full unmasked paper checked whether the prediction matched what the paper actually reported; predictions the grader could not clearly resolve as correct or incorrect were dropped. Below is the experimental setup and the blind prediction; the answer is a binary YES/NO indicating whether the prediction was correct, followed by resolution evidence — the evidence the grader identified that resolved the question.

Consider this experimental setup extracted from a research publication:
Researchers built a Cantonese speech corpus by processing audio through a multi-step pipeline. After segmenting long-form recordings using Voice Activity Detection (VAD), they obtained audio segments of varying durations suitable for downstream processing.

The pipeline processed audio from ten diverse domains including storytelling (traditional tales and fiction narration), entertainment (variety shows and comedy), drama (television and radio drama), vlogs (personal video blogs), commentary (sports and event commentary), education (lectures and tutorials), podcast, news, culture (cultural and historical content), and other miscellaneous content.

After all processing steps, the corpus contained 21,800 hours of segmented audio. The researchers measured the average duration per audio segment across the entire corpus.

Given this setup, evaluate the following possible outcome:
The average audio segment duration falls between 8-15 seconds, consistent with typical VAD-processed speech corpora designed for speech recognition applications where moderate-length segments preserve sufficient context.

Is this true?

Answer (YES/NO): YES